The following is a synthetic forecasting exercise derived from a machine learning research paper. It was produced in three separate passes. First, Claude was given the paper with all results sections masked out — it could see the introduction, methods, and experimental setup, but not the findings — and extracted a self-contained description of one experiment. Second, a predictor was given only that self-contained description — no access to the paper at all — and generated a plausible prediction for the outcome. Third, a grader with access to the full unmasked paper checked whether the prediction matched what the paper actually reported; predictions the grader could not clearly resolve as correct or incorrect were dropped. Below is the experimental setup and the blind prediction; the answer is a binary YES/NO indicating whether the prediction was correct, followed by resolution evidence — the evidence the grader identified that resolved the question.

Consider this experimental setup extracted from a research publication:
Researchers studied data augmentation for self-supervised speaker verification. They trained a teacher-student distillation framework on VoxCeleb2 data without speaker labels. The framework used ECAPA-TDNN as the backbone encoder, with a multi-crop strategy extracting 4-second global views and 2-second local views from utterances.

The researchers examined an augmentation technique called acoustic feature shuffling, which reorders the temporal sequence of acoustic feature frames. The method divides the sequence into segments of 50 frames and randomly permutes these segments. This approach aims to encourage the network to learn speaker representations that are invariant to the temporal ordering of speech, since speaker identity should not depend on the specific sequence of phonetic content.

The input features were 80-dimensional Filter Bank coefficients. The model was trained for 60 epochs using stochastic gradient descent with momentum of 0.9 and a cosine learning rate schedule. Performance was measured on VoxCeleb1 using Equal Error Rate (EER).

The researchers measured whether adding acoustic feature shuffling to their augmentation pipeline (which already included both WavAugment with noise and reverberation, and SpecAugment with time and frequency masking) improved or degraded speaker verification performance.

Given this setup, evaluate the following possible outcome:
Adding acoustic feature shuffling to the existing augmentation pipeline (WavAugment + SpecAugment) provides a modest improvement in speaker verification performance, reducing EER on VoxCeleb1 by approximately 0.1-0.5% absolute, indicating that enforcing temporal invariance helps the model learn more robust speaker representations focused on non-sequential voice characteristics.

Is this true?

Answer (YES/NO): NO